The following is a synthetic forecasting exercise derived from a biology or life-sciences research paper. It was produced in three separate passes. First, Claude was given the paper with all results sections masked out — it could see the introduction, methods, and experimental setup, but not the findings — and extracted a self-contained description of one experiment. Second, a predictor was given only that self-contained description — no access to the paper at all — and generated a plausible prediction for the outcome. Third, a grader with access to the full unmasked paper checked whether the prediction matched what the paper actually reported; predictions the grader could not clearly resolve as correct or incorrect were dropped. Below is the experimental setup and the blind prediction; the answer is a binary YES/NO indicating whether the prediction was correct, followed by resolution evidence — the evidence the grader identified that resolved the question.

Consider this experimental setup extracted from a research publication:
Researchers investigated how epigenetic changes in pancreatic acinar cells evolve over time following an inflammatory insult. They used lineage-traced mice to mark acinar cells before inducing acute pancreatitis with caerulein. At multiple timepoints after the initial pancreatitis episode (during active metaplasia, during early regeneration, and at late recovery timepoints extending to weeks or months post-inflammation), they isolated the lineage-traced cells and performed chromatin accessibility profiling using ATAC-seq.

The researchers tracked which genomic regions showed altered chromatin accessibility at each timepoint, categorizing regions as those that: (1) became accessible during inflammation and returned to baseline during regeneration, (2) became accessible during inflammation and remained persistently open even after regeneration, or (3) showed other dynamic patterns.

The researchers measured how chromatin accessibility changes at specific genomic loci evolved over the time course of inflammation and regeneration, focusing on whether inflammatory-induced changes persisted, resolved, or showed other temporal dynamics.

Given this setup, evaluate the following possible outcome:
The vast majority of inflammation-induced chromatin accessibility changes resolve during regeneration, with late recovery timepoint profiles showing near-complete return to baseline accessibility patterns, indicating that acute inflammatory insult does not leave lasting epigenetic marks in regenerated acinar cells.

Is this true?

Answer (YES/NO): NO